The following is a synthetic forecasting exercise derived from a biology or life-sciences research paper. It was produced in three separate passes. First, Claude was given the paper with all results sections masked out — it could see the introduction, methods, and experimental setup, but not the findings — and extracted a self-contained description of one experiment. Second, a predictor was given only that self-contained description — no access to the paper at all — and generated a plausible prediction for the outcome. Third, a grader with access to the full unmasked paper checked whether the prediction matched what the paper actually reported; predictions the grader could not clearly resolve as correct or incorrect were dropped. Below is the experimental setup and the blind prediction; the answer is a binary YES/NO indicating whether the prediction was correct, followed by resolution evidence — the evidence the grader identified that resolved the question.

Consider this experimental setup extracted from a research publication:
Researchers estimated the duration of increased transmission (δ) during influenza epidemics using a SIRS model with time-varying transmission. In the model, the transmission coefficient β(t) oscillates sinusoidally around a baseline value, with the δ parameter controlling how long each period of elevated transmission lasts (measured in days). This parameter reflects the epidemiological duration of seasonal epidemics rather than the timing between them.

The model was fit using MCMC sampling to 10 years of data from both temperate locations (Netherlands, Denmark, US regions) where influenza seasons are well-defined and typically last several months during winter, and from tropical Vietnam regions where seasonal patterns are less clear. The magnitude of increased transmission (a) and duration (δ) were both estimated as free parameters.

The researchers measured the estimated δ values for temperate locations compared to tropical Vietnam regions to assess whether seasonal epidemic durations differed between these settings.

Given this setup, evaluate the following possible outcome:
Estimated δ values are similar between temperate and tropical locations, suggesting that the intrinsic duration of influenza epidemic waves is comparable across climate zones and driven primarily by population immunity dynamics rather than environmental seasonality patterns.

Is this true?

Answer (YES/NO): NO